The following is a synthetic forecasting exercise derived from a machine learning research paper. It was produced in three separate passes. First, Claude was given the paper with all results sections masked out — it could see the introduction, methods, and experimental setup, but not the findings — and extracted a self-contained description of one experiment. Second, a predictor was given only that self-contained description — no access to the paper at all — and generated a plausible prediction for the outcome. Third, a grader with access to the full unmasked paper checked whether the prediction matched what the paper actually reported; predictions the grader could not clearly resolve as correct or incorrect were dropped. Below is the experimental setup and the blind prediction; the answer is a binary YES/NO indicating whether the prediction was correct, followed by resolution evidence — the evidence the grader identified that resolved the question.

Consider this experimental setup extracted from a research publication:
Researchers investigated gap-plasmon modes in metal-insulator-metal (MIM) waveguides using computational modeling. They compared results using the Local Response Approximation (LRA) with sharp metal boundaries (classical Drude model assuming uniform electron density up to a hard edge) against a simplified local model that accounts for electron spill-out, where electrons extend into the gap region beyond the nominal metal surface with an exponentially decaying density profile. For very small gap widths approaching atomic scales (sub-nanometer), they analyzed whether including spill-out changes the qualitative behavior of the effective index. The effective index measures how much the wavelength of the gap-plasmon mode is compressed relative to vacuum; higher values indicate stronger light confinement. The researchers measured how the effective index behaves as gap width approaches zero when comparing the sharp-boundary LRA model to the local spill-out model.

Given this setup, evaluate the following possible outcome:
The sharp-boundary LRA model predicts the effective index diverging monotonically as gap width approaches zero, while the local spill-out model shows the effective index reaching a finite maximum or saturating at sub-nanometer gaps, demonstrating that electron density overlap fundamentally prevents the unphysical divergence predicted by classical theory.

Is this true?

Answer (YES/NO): YES